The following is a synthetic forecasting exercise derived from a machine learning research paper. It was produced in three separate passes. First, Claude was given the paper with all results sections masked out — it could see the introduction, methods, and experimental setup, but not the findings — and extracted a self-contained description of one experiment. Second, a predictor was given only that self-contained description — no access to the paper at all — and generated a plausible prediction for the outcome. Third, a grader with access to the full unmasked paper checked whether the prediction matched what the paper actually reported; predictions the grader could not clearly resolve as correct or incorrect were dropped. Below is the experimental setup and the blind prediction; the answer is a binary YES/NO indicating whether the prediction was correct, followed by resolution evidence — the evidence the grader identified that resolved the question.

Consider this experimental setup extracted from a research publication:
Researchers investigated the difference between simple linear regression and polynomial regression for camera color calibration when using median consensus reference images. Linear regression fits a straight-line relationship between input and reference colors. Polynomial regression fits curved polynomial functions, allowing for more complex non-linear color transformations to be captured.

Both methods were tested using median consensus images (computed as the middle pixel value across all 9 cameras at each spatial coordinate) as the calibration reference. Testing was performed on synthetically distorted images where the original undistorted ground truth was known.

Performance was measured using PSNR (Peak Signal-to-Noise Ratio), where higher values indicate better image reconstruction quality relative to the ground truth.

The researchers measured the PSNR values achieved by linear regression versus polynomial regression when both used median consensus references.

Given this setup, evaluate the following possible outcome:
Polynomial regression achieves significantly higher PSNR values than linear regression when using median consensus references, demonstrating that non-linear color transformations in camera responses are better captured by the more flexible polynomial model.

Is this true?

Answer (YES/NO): NO